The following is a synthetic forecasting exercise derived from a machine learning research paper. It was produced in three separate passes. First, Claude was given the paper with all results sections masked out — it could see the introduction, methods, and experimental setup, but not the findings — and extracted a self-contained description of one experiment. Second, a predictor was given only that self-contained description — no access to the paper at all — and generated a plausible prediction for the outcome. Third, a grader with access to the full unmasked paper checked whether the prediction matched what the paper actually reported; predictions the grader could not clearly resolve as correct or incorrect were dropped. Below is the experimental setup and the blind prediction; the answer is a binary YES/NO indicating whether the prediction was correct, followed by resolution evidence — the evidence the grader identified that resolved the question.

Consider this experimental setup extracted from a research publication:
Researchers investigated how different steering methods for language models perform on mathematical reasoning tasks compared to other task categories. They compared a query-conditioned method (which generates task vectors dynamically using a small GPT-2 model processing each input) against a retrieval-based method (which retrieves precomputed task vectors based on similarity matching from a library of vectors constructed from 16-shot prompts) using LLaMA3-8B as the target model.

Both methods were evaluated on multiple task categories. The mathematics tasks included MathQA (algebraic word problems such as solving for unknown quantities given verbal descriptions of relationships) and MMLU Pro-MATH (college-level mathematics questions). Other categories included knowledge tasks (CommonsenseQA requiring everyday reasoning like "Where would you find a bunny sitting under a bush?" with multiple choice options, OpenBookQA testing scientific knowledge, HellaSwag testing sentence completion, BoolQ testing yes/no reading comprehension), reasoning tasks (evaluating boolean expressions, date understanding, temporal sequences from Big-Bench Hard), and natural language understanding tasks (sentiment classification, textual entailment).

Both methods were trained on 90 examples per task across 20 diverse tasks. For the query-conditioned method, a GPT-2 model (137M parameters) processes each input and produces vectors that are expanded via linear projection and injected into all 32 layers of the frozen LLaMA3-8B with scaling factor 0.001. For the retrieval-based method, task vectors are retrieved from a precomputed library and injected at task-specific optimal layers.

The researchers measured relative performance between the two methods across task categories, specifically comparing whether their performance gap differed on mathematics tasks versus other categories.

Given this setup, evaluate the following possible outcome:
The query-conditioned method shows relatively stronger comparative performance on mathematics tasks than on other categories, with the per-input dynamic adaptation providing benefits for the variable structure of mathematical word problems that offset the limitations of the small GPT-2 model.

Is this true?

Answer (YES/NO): NO